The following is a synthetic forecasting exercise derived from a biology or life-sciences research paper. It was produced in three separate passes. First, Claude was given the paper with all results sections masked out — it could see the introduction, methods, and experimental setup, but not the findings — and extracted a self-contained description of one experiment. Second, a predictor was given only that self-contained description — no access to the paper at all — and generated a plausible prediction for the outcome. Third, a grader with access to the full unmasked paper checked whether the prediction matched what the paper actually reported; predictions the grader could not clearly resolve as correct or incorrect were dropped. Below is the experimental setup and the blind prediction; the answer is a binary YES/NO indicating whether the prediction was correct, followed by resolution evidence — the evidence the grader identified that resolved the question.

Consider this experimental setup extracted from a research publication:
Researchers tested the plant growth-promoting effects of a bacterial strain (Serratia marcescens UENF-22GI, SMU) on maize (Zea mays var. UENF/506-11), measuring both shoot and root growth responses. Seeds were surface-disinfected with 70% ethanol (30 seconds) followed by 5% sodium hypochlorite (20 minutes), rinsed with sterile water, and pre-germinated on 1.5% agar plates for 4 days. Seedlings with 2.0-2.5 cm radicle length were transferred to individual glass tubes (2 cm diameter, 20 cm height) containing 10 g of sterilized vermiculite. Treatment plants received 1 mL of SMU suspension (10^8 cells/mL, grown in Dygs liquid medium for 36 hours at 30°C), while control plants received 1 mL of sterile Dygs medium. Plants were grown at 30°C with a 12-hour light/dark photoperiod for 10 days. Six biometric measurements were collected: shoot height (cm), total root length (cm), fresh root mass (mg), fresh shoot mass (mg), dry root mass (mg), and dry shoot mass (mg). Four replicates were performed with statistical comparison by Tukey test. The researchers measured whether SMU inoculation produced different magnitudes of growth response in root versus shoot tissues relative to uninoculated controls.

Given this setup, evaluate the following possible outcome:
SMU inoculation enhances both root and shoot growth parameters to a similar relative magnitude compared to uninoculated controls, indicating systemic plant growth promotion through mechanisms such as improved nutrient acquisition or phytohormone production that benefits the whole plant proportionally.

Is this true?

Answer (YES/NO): NO